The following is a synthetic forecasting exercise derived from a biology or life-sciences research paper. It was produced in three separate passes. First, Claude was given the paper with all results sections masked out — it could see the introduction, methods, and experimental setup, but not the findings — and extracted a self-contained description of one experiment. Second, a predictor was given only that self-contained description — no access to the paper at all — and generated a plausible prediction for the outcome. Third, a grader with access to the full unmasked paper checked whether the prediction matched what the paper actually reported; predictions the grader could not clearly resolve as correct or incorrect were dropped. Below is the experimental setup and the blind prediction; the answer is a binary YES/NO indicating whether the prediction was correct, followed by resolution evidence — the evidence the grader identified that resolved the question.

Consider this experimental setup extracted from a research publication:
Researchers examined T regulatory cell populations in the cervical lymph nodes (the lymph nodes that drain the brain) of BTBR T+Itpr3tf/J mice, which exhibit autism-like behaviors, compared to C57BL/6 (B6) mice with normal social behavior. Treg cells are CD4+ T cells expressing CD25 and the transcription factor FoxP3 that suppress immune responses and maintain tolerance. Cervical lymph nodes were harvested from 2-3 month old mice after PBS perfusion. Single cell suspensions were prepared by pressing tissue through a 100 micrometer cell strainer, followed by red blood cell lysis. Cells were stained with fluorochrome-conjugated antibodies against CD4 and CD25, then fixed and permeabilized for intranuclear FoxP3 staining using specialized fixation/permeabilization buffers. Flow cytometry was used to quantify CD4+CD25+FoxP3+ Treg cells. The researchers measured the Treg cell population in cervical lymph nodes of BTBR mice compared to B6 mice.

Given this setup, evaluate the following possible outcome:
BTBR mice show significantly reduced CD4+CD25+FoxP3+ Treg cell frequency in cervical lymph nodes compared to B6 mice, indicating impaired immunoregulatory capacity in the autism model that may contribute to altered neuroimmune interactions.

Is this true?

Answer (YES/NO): YES